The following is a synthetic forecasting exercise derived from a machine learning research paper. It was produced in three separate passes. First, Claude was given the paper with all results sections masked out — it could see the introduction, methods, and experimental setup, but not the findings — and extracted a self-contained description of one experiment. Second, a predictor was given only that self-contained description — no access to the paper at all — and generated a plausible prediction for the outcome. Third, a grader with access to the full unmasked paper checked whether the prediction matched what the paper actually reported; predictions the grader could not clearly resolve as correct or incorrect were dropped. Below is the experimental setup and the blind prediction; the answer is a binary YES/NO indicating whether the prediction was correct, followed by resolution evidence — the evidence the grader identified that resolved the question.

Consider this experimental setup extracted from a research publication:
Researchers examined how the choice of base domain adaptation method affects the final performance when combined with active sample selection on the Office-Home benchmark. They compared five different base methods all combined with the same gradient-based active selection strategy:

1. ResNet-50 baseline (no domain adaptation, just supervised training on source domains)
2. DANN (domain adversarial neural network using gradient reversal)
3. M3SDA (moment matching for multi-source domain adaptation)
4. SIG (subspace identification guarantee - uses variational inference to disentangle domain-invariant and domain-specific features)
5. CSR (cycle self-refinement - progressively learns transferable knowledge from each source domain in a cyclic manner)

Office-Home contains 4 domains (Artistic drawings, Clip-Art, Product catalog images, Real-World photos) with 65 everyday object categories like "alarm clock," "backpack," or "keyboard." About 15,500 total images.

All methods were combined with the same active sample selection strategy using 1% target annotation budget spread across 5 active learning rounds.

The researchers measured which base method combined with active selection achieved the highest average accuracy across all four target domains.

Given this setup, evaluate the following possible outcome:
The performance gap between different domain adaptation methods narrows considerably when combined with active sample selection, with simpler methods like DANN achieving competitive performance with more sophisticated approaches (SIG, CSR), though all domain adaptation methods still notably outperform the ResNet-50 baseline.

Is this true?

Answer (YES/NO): NO